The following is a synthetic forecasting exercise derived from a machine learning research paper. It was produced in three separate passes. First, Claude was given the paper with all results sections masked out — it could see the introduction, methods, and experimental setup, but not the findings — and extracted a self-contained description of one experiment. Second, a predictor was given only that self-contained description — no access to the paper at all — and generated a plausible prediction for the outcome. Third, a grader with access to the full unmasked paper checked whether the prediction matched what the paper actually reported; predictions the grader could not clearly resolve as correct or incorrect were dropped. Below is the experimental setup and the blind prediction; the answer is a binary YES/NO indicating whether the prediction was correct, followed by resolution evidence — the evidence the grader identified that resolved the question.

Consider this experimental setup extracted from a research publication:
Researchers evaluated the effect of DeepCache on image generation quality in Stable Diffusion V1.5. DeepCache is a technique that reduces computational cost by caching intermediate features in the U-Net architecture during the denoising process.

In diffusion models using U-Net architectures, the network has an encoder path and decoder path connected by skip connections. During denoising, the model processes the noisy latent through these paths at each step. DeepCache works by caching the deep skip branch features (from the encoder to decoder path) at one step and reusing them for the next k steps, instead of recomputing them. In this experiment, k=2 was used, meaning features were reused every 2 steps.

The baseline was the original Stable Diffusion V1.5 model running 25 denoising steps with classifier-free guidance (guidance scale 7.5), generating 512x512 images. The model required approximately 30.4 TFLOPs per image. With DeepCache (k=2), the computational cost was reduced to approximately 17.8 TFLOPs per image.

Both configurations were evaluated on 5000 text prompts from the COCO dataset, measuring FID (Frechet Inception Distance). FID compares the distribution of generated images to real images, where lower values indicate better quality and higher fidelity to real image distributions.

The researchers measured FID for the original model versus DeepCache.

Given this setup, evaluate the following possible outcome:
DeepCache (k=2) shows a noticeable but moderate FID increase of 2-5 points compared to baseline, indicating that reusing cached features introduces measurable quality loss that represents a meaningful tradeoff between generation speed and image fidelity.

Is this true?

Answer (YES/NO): NO